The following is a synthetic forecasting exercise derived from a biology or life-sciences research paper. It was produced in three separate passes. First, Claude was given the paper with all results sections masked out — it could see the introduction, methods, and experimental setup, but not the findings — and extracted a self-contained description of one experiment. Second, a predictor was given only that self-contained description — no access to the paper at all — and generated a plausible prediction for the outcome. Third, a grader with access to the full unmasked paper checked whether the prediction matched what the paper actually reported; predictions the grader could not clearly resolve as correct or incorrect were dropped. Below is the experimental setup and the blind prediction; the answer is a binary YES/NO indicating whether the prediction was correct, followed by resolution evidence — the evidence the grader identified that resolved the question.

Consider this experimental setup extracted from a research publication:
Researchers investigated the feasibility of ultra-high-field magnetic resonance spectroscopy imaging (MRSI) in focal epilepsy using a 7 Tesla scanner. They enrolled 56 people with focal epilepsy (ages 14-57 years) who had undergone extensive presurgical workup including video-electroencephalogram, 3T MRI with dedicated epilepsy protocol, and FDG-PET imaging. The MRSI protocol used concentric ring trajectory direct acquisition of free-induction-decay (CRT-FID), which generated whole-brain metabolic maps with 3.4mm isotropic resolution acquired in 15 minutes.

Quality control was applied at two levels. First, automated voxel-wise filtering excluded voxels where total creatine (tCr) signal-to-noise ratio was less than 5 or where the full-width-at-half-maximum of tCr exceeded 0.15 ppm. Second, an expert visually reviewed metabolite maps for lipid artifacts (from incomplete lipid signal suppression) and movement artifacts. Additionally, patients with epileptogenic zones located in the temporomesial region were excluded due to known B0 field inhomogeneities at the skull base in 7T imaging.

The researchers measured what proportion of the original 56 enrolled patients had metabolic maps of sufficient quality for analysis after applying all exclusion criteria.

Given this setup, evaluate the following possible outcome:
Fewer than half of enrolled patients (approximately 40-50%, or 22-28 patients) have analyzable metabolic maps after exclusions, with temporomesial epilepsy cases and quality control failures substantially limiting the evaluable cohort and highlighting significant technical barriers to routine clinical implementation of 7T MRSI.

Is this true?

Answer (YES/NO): NO